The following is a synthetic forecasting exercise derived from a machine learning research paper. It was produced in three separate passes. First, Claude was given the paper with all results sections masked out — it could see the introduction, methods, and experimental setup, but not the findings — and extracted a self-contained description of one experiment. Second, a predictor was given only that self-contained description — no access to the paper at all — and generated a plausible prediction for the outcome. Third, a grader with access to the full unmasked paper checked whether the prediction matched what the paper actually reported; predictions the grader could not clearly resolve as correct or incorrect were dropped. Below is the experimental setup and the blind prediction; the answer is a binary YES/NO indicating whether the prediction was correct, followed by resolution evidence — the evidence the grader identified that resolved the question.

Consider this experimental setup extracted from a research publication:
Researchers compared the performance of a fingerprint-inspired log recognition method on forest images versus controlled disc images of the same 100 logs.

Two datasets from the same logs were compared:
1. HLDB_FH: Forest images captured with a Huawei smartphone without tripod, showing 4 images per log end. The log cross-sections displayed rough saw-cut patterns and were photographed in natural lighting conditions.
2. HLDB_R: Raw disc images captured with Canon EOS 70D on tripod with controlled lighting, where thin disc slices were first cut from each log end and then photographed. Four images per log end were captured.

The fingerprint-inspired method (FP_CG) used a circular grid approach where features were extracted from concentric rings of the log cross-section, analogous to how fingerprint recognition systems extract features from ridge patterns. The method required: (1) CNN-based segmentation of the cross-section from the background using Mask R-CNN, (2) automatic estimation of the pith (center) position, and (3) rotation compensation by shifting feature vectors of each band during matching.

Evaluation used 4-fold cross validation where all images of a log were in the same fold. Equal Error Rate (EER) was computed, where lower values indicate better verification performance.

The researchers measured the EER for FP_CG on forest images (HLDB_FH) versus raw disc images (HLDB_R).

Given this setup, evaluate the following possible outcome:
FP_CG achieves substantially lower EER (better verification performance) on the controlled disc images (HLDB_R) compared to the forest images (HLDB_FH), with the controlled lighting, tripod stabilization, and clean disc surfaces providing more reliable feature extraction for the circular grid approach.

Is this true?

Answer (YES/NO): YES